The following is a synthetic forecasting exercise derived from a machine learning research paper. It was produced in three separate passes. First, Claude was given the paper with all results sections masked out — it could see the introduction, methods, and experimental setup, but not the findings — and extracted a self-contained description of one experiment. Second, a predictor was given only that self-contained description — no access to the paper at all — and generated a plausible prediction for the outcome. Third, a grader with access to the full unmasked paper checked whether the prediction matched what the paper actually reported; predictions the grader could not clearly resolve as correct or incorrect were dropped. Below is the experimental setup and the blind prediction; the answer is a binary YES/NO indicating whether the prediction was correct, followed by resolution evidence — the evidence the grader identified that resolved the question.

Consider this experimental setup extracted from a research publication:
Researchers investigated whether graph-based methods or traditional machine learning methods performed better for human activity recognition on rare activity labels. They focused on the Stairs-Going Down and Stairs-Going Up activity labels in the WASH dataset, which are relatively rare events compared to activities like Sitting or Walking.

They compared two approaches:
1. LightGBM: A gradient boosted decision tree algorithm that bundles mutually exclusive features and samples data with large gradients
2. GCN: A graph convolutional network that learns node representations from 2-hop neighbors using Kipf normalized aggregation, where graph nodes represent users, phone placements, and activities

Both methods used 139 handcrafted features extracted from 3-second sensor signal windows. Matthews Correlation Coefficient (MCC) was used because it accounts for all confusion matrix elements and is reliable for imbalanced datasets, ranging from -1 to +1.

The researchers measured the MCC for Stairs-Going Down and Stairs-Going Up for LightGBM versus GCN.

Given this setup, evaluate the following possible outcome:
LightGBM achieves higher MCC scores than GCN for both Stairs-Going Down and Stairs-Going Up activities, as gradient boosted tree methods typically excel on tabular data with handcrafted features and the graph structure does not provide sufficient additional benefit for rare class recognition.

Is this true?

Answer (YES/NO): YES